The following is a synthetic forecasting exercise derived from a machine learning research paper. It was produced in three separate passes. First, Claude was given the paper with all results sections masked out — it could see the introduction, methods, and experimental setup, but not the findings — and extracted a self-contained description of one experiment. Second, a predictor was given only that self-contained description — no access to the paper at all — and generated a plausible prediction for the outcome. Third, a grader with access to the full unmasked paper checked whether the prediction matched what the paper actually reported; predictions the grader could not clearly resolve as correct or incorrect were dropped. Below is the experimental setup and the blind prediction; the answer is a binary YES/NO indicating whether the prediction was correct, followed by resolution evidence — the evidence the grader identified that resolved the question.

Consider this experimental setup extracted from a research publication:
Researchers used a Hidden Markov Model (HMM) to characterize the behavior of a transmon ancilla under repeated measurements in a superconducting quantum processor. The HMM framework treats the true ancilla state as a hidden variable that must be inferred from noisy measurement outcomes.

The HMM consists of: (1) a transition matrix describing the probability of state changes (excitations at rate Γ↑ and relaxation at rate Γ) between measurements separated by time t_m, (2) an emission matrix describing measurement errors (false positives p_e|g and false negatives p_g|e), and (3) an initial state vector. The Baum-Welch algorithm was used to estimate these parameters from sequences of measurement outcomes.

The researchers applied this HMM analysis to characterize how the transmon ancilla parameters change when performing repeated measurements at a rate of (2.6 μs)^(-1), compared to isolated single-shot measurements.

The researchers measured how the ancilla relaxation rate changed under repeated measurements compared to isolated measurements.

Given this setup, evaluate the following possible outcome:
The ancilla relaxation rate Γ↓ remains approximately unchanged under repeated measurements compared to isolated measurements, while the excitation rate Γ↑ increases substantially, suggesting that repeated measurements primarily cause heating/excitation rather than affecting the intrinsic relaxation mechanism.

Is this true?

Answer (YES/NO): NO